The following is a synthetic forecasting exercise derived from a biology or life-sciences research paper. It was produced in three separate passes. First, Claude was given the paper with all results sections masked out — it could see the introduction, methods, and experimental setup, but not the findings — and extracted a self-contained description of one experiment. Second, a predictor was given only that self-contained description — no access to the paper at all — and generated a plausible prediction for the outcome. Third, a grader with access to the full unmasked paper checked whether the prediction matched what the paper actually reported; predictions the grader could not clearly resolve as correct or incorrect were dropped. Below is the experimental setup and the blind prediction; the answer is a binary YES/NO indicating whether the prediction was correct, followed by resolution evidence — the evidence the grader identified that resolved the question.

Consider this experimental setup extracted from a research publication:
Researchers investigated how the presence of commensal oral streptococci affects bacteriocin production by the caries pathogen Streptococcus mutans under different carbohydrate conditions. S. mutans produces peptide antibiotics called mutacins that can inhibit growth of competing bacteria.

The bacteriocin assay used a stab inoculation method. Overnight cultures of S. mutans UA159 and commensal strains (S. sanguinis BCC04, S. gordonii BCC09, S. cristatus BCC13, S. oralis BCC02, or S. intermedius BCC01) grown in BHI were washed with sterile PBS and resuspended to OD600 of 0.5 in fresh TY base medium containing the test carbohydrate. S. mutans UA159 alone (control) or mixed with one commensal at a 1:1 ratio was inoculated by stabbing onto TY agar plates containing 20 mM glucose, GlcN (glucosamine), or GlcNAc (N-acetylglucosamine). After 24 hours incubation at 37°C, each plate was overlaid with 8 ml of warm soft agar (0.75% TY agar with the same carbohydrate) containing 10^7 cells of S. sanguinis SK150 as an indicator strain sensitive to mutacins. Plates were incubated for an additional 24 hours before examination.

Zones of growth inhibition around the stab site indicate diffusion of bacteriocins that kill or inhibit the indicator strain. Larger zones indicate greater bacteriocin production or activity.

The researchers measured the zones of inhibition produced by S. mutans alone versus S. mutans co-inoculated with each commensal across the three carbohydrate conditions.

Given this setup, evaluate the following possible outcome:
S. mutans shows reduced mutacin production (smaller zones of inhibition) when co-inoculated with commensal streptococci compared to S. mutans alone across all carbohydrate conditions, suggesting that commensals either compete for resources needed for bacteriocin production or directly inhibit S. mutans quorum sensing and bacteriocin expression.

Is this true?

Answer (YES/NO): YES